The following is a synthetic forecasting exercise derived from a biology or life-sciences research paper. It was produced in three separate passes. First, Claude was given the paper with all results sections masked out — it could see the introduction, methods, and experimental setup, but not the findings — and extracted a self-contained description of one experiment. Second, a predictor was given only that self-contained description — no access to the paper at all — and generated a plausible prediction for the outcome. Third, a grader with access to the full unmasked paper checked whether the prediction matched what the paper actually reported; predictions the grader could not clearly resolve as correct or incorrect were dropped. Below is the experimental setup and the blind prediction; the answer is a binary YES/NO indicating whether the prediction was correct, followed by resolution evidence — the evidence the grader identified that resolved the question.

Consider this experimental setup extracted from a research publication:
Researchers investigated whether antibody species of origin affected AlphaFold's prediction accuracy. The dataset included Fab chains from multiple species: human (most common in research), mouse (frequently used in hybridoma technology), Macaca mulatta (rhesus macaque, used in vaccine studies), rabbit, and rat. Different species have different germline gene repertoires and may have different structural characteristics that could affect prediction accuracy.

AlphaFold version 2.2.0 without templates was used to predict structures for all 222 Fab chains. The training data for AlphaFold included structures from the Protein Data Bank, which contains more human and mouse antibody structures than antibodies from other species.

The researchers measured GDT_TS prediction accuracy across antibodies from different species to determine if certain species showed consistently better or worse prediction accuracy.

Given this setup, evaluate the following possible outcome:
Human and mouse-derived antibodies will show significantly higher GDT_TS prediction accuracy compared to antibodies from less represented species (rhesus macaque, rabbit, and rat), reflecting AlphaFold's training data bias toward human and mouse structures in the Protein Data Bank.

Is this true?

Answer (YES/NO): NO